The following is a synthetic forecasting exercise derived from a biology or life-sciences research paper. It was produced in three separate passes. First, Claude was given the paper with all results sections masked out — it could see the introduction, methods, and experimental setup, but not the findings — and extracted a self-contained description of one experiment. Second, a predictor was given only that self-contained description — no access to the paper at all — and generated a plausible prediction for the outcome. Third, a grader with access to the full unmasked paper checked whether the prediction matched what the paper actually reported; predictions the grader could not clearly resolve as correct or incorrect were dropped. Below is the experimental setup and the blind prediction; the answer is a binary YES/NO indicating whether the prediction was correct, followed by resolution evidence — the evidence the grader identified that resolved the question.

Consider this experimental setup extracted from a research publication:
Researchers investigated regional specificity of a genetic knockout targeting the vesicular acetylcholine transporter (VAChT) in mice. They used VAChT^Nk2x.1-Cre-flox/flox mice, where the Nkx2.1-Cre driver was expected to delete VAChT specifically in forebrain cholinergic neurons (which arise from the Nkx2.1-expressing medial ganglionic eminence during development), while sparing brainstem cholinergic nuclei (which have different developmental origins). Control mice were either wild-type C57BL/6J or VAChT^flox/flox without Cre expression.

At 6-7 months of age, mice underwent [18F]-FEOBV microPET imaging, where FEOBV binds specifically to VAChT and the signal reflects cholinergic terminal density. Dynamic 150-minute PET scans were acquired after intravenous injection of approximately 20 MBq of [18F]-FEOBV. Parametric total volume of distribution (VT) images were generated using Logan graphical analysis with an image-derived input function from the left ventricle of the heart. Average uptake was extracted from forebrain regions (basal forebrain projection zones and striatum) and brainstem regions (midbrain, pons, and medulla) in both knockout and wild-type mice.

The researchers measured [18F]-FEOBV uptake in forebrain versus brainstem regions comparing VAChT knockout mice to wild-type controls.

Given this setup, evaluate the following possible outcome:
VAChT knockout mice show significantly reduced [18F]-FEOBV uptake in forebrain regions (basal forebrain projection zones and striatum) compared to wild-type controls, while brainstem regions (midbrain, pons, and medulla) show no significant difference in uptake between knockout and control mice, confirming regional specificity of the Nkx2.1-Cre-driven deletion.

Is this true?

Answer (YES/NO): YES